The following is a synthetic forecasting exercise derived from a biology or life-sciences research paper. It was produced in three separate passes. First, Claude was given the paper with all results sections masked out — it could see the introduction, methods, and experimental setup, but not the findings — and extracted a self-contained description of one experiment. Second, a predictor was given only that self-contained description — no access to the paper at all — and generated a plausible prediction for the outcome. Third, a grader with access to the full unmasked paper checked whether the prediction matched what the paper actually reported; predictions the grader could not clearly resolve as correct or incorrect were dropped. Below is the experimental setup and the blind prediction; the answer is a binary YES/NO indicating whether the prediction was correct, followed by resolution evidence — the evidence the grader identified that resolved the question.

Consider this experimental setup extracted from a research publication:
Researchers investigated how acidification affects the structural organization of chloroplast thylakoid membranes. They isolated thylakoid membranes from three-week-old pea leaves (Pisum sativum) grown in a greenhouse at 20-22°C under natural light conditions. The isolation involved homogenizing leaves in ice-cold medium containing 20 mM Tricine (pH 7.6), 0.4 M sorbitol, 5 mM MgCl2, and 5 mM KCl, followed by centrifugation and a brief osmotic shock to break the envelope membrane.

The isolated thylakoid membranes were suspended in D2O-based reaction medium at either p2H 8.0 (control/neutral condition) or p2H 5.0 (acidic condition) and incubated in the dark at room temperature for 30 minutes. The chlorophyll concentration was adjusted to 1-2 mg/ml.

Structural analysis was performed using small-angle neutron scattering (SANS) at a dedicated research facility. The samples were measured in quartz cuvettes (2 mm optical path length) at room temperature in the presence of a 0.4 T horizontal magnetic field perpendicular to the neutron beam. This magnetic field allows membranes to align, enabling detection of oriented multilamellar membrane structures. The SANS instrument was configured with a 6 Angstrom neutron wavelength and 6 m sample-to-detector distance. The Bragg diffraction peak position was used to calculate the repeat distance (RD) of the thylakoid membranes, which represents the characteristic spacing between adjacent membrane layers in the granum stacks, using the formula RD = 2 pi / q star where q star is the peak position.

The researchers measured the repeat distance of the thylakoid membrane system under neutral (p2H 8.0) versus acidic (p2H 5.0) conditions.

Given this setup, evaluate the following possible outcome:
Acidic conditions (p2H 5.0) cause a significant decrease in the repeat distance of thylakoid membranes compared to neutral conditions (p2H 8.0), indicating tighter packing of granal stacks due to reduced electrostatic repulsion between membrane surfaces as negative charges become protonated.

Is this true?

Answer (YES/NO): NO